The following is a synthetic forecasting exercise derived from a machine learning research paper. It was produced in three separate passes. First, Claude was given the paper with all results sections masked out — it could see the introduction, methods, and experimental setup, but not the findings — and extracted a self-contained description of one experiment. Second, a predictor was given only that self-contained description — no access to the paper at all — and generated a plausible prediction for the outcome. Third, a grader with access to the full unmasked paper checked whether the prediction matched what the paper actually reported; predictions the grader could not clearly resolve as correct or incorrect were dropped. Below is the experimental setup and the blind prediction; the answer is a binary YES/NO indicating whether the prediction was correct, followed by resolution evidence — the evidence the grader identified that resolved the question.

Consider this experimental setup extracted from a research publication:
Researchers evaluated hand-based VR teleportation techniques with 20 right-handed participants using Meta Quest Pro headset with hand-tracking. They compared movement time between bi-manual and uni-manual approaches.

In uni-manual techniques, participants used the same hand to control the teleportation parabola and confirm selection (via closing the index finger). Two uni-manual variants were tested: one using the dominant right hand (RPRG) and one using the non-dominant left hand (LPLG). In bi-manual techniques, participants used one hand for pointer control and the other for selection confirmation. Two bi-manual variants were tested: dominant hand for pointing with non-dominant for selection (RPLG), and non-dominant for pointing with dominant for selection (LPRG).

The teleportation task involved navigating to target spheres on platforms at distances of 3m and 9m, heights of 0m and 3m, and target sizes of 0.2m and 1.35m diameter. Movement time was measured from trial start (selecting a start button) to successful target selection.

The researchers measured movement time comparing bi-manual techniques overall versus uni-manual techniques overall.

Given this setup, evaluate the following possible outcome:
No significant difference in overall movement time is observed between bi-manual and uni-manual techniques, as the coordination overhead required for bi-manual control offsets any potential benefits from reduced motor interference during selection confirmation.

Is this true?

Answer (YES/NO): NO